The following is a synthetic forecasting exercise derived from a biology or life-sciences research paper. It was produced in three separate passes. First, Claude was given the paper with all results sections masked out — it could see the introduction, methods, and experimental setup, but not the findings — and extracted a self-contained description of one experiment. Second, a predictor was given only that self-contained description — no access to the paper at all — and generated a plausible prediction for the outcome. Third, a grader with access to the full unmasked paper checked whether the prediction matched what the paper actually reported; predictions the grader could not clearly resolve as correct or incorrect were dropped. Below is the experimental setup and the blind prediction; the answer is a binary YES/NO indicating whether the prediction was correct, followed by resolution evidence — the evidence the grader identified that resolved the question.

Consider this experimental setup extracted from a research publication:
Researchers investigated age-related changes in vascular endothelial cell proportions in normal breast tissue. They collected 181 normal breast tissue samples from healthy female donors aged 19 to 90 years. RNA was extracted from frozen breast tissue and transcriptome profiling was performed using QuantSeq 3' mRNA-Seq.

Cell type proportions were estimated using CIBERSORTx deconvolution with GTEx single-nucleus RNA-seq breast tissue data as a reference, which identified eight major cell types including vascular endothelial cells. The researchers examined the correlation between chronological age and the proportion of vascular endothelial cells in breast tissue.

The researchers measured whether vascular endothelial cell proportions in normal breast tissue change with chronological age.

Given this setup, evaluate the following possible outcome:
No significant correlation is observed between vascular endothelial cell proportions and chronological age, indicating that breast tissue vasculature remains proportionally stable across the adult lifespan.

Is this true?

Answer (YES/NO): NO